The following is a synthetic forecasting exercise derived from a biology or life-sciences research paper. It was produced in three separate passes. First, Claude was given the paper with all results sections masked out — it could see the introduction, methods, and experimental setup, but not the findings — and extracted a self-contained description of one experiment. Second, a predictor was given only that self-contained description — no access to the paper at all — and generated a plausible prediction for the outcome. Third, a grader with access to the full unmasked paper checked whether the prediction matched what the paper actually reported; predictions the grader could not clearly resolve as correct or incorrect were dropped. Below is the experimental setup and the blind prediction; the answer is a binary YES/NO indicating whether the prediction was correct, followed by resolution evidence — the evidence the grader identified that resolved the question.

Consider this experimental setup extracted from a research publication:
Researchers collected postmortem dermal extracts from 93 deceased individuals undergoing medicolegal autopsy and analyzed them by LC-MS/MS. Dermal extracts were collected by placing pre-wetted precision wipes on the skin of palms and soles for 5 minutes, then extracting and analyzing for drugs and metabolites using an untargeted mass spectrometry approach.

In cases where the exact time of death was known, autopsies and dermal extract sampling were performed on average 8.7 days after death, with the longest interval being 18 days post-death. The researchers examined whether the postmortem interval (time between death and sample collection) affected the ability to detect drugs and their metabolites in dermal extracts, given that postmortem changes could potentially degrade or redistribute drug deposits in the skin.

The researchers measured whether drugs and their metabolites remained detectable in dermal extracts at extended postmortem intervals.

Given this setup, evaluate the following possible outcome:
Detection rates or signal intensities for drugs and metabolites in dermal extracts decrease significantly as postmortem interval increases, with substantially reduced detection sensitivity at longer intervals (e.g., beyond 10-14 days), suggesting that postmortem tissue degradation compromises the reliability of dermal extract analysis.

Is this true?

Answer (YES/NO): NO